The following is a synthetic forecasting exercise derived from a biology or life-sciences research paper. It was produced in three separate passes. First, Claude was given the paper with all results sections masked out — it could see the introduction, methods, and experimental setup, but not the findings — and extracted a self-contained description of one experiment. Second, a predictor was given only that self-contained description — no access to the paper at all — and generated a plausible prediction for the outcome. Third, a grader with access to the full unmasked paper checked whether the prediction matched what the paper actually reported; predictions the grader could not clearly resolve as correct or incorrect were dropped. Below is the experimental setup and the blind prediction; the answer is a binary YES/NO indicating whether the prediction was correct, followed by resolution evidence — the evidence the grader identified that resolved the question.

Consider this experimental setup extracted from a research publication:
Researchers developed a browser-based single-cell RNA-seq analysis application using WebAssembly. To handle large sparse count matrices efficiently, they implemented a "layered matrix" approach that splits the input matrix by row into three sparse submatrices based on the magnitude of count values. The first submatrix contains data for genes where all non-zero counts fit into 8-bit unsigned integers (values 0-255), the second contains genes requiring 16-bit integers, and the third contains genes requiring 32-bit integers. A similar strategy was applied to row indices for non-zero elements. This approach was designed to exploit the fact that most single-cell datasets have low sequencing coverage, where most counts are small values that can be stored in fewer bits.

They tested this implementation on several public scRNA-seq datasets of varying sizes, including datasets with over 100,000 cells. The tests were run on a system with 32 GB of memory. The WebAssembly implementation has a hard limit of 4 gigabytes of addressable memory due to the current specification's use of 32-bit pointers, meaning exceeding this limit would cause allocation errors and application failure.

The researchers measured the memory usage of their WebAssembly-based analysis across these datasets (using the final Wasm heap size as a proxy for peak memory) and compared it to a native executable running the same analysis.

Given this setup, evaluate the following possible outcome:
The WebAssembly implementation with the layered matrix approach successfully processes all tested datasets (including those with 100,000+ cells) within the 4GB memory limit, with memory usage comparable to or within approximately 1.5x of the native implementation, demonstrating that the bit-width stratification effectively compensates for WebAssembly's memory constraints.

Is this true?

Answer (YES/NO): YES